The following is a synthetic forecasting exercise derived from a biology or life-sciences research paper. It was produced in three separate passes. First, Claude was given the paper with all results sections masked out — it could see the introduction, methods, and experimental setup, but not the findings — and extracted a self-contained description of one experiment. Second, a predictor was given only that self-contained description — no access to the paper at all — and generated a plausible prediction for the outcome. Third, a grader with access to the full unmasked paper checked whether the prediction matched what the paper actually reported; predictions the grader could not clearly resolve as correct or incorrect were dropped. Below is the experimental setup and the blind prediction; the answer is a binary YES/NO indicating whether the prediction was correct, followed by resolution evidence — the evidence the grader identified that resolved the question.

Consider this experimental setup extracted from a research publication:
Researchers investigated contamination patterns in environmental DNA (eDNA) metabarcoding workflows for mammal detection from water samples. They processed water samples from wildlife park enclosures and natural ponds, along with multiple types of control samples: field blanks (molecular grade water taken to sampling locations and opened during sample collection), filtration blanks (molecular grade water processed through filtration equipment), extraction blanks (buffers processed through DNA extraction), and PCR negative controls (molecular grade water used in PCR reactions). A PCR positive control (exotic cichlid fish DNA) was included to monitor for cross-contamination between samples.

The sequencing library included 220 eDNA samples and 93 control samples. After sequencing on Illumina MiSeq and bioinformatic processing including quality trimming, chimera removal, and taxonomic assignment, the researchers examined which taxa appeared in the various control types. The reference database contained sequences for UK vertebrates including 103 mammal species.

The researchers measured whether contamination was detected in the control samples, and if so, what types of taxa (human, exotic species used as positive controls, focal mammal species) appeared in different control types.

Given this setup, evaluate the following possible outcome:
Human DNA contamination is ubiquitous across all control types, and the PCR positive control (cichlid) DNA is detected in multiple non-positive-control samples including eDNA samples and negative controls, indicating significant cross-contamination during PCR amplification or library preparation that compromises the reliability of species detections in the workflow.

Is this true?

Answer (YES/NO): NO